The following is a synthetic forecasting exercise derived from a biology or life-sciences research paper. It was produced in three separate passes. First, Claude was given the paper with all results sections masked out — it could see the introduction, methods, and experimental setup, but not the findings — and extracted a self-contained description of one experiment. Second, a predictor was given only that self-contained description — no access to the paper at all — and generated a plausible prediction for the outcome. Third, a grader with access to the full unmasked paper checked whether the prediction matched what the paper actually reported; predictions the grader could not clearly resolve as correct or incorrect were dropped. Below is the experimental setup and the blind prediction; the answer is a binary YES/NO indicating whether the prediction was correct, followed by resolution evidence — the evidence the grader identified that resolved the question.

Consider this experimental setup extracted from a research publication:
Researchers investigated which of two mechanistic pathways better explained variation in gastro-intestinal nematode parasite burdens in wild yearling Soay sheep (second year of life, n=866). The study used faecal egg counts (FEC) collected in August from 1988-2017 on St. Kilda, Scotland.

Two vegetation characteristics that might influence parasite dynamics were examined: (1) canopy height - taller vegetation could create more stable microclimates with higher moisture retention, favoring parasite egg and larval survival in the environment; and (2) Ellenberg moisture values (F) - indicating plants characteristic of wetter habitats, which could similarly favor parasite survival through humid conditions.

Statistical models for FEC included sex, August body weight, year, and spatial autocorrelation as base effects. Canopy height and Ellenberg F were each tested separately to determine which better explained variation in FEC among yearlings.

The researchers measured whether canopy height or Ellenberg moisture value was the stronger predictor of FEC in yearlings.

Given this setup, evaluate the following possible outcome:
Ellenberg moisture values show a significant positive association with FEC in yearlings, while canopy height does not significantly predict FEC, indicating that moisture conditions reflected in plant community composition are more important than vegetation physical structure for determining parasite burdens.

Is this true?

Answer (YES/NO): NO